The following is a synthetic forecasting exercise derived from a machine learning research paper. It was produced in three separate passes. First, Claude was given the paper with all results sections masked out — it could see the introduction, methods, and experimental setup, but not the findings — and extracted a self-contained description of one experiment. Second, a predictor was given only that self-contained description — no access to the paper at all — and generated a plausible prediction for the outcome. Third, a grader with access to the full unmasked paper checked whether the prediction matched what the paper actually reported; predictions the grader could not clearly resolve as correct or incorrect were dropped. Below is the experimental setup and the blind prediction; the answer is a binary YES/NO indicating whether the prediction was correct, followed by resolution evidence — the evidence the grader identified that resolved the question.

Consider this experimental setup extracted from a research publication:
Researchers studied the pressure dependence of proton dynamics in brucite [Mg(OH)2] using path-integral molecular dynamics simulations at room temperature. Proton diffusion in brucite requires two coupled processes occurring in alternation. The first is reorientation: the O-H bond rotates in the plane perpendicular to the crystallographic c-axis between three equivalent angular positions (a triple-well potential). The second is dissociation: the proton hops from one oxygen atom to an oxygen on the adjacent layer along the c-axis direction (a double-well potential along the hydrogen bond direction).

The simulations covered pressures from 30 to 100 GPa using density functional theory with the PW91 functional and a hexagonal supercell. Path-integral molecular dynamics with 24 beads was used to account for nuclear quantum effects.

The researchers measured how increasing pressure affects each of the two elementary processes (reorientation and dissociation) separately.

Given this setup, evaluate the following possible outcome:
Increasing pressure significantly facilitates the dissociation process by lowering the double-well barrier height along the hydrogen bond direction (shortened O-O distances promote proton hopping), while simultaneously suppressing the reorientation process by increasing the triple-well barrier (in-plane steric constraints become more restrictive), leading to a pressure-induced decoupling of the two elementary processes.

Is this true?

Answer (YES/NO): YES